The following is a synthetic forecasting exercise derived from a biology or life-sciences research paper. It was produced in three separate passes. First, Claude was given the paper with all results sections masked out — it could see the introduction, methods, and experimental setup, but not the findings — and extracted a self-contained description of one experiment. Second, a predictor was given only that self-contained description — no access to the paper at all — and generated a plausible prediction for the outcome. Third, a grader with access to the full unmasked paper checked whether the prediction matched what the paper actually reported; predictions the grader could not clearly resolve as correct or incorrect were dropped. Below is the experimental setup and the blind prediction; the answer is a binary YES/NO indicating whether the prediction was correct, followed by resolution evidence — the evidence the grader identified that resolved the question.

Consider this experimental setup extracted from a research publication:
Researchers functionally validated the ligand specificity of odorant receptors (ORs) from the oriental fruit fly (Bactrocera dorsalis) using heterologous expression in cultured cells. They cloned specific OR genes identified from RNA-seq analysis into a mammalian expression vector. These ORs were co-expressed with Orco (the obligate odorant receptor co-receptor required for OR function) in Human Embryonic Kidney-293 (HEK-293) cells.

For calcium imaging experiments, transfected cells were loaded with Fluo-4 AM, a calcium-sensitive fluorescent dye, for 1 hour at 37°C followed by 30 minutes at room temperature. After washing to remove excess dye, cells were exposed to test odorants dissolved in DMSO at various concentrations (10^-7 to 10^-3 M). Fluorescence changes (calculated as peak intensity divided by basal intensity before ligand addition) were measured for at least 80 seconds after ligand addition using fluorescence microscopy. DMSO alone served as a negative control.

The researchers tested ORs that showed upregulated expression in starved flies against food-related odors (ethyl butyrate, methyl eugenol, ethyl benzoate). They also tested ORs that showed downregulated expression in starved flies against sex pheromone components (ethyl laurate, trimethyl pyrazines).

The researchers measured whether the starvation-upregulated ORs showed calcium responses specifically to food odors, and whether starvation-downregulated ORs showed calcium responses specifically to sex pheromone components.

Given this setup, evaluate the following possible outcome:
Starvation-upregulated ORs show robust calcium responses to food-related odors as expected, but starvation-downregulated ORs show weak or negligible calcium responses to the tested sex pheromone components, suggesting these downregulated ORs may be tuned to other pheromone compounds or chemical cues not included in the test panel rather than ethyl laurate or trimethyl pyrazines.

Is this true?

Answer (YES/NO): NO